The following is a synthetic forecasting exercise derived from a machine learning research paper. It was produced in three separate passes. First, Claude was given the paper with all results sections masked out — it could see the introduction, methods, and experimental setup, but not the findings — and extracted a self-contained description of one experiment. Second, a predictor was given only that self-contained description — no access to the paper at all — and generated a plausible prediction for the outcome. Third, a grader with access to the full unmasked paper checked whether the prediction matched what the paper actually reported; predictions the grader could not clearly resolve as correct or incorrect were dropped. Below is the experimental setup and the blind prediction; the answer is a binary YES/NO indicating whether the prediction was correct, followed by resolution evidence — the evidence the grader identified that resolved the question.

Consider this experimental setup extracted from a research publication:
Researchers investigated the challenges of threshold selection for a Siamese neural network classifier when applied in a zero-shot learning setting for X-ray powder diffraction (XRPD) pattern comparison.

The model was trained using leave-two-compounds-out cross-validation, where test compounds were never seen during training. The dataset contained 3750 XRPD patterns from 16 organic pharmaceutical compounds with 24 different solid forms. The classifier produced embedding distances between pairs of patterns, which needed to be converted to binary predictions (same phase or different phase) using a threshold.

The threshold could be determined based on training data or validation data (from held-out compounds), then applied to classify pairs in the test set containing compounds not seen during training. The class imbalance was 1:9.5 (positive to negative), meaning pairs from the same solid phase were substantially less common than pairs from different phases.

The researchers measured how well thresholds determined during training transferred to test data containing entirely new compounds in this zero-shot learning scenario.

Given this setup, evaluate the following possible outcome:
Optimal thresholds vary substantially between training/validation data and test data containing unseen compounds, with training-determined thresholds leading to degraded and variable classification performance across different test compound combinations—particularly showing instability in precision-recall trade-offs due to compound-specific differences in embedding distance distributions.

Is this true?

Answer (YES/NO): YES